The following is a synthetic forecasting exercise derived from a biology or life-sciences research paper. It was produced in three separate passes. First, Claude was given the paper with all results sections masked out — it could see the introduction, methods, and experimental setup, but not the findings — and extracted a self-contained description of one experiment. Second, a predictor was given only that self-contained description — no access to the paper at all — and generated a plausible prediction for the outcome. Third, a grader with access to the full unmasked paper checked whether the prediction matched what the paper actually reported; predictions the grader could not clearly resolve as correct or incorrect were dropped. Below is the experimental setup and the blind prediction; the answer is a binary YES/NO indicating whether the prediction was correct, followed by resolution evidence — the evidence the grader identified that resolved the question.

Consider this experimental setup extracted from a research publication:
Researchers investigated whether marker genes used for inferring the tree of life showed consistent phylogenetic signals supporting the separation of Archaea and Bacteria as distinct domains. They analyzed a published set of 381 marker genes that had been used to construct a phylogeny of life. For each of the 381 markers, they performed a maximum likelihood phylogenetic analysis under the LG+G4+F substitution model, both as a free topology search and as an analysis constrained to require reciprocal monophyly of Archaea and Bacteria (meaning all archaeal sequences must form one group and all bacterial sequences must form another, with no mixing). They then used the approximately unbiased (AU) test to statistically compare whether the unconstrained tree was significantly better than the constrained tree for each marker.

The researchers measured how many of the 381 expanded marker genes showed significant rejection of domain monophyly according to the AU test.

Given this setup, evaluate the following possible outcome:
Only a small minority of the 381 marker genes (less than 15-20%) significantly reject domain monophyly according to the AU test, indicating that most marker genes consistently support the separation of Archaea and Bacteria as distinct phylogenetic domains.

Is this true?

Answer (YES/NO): NO